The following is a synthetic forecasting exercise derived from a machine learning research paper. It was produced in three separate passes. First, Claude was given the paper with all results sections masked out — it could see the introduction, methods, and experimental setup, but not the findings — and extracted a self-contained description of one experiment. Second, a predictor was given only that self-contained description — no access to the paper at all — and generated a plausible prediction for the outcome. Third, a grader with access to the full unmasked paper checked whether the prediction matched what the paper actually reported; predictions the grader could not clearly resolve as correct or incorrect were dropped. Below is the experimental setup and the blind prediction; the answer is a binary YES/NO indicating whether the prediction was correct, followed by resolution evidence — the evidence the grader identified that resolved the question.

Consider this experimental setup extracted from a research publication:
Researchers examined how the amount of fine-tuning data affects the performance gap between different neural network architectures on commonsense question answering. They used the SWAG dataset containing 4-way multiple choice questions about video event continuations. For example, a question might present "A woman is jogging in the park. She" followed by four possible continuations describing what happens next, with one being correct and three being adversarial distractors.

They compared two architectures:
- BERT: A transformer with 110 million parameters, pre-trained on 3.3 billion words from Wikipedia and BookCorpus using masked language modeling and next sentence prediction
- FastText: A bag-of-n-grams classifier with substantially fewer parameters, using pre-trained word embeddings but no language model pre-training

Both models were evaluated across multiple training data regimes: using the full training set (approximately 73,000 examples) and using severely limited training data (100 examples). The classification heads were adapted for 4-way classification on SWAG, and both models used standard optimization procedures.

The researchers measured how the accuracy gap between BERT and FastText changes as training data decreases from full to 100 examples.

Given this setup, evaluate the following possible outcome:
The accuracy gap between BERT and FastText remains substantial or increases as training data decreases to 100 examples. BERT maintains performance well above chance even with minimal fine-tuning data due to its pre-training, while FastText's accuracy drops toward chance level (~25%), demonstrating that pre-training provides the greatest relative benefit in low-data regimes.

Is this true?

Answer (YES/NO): NO